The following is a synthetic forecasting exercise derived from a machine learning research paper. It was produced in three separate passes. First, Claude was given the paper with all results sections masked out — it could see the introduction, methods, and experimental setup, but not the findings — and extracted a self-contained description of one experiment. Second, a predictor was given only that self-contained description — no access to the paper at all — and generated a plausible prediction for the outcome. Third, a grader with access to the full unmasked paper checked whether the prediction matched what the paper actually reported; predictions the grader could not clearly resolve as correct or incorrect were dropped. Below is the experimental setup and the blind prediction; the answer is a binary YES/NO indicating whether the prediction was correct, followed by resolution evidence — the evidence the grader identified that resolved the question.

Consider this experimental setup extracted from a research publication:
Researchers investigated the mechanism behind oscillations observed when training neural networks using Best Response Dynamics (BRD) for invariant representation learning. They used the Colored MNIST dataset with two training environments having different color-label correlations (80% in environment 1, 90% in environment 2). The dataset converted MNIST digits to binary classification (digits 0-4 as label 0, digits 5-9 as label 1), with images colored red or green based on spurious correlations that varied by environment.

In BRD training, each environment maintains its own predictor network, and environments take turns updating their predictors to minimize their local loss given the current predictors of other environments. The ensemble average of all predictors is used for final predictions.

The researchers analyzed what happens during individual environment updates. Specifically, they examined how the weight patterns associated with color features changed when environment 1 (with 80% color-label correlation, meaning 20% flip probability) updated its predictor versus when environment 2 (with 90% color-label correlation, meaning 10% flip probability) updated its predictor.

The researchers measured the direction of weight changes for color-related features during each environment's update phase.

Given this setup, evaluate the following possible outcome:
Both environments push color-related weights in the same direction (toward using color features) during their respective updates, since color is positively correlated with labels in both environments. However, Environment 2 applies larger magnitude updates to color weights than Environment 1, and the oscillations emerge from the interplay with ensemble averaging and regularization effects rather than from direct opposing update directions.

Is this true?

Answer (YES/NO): NO